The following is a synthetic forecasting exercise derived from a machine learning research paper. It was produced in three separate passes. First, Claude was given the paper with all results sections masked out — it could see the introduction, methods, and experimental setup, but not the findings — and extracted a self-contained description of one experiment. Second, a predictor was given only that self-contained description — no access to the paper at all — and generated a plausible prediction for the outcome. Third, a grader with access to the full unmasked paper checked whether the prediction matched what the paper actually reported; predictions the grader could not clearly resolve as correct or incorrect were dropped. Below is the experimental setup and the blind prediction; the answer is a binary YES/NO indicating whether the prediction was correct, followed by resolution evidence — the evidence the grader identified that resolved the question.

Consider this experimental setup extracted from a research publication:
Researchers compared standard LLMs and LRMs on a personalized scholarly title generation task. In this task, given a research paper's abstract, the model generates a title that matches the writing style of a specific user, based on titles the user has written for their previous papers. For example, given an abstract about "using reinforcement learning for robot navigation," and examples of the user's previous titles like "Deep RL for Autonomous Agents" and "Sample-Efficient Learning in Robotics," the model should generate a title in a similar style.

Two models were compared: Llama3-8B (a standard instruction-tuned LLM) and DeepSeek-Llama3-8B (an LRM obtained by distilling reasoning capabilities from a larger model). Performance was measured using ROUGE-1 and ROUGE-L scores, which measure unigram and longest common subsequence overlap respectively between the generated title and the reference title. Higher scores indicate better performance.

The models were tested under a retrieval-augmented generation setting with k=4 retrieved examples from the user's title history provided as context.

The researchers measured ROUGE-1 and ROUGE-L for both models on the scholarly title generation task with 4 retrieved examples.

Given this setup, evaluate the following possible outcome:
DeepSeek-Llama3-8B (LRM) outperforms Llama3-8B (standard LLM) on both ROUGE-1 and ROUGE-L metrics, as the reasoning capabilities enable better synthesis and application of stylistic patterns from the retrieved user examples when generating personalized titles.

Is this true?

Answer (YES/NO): YES